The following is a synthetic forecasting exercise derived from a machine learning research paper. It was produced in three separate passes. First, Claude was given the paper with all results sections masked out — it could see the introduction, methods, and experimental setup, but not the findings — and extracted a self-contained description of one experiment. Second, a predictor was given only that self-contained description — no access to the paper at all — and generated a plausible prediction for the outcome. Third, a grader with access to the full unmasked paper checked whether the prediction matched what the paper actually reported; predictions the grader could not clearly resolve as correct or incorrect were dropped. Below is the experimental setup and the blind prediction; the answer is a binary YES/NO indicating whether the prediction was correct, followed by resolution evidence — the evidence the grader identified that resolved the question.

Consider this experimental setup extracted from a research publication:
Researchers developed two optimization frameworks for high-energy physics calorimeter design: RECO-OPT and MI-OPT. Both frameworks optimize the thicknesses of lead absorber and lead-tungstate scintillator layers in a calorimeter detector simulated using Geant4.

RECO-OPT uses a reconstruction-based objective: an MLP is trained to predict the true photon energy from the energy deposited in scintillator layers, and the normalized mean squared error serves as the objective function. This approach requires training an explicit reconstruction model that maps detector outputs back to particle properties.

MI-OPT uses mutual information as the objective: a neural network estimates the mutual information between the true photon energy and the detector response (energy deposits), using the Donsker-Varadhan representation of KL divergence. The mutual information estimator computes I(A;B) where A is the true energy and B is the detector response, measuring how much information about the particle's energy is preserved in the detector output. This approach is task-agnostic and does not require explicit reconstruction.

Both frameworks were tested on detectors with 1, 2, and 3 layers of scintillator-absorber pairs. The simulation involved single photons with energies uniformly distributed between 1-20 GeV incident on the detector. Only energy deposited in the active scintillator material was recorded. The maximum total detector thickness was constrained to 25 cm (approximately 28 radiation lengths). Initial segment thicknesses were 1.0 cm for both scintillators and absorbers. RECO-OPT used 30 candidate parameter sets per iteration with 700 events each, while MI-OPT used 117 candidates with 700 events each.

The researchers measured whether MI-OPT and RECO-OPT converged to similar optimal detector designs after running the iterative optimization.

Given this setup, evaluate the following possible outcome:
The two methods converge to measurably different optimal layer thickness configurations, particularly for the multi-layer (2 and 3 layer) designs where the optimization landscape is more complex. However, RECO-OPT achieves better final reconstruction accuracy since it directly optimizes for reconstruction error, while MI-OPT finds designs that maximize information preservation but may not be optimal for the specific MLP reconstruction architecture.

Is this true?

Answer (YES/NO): NO